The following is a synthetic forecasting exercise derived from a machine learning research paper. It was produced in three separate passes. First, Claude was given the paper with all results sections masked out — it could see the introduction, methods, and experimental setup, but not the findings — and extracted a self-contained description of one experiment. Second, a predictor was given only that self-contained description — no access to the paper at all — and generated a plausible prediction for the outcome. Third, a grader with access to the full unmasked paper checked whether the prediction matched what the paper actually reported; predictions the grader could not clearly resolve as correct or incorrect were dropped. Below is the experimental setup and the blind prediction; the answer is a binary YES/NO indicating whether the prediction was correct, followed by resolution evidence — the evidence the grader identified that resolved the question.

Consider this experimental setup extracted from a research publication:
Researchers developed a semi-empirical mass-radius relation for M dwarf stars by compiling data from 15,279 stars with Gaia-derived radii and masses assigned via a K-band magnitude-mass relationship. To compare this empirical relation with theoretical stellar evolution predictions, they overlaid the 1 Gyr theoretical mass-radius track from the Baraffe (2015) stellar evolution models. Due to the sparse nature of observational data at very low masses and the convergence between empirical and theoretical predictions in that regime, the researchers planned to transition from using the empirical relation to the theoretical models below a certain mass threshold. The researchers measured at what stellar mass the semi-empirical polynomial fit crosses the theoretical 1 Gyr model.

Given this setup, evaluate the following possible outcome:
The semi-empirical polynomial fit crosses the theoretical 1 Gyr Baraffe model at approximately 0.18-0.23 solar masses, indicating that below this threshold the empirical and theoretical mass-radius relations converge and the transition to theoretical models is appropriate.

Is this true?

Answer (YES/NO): NO